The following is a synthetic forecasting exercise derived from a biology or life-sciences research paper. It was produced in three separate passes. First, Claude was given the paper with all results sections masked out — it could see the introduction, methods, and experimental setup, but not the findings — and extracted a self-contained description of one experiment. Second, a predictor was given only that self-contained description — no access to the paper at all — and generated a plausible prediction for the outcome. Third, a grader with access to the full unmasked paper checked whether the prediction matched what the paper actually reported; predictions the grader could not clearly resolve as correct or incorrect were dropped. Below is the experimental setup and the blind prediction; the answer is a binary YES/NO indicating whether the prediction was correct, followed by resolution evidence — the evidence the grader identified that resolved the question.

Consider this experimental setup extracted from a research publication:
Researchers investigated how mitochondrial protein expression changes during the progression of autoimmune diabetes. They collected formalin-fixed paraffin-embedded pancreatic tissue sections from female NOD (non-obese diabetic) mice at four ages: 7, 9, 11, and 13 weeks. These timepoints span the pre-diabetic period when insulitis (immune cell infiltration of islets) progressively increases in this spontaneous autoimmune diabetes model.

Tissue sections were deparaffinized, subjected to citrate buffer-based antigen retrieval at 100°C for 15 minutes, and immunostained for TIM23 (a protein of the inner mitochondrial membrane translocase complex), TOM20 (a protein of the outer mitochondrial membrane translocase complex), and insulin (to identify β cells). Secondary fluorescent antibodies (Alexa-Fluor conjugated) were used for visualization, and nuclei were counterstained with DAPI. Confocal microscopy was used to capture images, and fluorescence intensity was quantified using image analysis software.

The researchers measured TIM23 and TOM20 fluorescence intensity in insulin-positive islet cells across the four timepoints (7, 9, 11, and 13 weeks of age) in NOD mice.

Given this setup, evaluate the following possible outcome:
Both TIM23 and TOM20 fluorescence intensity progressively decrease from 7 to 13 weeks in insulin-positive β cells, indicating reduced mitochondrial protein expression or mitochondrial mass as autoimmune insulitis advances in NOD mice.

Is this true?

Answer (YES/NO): YES